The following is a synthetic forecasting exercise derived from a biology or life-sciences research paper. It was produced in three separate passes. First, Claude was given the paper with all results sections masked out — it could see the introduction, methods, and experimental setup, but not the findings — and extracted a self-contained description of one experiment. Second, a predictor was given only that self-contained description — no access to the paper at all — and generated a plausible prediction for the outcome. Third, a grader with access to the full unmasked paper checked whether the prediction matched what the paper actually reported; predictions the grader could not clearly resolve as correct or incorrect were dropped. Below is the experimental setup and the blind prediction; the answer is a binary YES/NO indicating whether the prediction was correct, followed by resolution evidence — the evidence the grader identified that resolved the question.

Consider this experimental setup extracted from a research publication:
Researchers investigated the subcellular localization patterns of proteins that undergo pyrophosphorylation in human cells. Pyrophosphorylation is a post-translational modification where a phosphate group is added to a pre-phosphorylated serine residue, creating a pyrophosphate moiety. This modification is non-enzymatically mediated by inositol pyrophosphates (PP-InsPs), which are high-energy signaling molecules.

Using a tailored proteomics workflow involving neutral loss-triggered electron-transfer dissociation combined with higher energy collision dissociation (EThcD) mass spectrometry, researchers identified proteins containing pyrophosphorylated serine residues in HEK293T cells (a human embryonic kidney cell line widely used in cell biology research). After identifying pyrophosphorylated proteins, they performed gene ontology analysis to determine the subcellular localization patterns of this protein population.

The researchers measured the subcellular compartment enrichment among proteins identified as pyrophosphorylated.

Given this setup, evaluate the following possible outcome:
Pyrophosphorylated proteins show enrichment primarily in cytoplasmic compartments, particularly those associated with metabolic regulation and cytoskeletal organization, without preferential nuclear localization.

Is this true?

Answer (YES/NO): NO